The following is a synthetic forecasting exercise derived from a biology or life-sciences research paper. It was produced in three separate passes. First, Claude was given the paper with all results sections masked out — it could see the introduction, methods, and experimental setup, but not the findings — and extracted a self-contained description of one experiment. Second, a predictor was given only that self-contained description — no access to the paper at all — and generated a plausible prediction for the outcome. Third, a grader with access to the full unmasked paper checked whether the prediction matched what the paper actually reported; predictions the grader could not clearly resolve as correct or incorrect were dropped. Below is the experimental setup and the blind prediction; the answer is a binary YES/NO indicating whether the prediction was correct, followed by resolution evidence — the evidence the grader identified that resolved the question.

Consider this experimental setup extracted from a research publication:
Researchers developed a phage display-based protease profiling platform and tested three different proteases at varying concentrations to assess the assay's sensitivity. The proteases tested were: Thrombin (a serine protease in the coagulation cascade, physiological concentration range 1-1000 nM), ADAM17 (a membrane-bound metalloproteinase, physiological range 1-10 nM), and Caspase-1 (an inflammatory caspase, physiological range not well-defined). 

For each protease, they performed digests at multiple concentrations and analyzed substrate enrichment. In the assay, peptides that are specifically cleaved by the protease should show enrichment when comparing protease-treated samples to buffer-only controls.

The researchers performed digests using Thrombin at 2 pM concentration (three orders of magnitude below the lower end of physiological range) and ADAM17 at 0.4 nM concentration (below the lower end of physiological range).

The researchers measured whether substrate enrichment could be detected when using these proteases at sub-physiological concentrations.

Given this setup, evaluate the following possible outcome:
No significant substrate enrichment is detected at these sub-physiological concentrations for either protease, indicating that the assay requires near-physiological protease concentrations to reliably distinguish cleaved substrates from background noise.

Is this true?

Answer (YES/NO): NO